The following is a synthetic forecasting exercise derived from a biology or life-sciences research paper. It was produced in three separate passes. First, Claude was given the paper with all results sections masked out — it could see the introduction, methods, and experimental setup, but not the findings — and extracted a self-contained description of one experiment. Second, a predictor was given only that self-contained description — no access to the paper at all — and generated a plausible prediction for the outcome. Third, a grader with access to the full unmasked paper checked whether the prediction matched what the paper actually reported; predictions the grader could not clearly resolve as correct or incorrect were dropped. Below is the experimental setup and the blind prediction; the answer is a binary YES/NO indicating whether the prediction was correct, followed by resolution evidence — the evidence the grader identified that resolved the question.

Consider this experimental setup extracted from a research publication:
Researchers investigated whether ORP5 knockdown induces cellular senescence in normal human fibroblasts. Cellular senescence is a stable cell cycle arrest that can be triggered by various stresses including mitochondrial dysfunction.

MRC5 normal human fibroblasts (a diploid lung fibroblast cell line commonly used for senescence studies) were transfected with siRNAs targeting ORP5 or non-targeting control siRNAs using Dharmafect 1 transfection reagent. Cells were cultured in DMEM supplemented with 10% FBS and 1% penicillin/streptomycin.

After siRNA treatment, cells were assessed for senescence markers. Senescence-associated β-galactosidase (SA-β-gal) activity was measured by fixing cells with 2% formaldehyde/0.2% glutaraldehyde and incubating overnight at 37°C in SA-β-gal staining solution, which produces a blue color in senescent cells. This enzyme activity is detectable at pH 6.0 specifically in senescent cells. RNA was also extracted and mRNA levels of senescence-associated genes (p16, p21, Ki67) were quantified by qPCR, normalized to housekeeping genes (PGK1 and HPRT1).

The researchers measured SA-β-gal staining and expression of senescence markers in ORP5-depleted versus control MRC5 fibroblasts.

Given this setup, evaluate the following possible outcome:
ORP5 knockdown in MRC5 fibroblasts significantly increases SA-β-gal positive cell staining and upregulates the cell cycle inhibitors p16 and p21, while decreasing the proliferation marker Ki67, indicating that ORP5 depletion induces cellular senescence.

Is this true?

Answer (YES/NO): YES